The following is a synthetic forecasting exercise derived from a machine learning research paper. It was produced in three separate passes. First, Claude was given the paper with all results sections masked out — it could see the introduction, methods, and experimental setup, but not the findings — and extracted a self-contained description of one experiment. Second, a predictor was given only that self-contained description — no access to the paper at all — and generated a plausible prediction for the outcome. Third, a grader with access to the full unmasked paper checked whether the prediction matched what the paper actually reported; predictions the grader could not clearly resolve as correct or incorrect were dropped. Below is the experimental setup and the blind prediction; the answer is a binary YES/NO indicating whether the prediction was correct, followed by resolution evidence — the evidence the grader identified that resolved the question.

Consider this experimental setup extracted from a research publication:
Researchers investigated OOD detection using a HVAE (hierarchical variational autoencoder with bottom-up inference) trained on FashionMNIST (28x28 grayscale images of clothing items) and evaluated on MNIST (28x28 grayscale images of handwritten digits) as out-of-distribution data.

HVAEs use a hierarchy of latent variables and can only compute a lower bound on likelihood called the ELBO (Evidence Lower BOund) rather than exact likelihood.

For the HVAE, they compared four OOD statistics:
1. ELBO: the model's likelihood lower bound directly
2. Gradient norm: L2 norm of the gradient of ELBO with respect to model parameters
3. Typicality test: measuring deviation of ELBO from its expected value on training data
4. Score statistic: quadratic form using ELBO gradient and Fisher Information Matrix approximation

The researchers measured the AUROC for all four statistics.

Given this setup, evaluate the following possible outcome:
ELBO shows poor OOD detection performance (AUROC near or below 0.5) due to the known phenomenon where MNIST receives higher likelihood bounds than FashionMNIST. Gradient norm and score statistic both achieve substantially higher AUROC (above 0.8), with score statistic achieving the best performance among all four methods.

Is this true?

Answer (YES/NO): YES